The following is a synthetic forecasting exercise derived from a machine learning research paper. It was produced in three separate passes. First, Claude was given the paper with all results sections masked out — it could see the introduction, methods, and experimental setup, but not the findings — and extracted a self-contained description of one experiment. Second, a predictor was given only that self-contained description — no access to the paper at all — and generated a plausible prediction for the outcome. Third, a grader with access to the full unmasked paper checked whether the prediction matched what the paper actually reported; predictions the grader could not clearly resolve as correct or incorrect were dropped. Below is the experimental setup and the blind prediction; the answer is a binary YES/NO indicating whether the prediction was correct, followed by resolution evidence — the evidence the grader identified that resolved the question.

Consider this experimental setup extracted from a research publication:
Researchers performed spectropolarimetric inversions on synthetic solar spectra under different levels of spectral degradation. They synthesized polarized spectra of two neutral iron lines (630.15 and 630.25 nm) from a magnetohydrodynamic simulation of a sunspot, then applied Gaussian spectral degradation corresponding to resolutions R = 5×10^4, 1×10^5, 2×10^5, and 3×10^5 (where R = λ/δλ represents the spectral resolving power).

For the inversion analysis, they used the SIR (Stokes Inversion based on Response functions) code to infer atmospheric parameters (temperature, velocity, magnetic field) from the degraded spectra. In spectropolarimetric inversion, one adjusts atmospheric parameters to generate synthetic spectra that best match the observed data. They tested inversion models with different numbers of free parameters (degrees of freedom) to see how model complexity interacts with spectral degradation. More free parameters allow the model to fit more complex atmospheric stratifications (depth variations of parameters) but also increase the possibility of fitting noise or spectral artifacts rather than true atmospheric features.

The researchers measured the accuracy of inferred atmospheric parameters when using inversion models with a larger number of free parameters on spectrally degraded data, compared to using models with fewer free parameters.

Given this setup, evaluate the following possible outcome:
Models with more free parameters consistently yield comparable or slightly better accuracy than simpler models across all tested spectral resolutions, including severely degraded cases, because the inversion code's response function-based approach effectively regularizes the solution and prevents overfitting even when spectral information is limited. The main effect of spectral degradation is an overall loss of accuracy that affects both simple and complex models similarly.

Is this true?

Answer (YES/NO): NO